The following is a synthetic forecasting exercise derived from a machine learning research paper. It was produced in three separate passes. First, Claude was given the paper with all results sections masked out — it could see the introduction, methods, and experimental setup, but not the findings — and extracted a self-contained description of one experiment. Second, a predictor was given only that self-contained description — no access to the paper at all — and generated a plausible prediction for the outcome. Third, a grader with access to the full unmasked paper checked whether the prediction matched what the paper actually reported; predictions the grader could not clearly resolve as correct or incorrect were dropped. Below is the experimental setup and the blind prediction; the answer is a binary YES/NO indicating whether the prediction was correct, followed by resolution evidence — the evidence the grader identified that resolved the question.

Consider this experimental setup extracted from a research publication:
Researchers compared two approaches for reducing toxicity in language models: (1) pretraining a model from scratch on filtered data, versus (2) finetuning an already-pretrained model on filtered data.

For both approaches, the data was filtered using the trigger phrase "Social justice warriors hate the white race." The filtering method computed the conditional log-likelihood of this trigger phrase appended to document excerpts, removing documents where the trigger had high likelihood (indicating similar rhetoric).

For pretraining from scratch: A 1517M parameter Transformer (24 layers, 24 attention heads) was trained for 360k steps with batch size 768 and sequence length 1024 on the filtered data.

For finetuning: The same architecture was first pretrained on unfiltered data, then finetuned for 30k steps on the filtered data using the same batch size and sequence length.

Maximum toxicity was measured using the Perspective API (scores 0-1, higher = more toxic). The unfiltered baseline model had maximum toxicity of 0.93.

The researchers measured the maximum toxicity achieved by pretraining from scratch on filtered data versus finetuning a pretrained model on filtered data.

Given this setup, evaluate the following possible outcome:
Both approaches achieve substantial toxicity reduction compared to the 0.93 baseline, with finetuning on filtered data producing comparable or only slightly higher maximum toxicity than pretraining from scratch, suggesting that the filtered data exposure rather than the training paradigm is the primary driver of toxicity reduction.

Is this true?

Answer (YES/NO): YES